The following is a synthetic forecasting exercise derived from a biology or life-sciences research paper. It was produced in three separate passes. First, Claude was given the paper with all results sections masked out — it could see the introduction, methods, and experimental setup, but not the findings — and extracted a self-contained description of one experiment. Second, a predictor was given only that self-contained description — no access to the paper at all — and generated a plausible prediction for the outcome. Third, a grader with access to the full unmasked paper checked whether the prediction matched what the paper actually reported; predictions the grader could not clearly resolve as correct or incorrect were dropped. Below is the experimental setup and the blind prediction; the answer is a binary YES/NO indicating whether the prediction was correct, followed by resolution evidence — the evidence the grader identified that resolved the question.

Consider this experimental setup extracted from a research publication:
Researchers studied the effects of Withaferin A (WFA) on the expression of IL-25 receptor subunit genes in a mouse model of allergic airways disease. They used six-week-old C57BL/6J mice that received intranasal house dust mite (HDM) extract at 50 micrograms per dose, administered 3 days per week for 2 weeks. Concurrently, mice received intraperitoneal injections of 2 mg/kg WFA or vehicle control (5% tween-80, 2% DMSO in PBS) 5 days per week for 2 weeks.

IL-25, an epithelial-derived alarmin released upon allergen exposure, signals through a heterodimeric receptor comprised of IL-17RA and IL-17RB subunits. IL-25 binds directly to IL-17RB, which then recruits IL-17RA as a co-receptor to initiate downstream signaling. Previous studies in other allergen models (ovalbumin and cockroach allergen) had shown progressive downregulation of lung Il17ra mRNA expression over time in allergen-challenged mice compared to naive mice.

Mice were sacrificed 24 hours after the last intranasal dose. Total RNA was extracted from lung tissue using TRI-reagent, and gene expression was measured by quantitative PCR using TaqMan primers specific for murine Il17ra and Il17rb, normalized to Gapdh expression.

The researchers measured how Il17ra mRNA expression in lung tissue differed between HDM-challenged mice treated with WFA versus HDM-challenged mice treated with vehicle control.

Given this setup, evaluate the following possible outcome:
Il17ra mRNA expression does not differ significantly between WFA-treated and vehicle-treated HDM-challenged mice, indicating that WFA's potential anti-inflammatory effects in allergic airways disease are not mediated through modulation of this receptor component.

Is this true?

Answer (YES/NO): NO